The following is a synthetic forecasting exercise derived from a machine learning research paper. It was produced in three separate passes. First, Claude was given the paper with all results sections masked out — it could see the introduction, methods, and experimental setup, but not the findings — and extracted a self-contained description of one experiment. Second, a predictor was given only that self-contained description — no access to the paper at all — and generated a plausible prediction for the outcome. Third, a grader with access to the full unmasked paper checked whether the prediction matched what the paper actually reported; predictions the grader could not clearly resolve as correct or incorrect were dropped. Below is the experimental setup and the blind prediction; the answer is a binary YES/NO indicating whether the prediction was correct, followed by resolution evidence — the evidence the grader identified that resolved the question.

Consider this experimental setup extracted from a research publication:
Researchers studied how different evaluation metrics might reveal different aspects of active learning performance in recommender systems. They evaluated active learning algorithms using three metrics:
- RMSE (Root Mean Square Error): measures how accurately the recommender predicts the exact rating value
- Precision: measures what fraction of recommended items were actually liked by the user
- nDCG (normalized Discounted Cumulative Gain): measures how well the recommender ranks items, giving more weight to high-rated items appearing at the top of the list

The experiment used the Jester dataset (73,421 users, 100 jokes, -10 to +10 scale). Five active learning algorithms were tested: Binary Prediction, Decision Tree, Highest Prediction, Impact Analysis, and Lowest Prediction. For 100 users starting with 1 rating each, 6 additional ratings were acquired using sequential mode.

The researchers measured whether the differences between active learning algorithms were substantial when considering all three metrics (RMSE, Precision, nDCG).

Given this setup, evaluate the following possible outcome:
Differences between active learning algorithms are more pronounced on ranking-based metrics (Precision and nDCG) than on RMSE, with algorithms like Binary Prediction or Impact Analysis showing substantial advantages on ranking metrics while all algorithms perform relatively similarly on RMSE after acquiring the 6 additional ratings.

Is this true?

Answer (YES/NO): NO